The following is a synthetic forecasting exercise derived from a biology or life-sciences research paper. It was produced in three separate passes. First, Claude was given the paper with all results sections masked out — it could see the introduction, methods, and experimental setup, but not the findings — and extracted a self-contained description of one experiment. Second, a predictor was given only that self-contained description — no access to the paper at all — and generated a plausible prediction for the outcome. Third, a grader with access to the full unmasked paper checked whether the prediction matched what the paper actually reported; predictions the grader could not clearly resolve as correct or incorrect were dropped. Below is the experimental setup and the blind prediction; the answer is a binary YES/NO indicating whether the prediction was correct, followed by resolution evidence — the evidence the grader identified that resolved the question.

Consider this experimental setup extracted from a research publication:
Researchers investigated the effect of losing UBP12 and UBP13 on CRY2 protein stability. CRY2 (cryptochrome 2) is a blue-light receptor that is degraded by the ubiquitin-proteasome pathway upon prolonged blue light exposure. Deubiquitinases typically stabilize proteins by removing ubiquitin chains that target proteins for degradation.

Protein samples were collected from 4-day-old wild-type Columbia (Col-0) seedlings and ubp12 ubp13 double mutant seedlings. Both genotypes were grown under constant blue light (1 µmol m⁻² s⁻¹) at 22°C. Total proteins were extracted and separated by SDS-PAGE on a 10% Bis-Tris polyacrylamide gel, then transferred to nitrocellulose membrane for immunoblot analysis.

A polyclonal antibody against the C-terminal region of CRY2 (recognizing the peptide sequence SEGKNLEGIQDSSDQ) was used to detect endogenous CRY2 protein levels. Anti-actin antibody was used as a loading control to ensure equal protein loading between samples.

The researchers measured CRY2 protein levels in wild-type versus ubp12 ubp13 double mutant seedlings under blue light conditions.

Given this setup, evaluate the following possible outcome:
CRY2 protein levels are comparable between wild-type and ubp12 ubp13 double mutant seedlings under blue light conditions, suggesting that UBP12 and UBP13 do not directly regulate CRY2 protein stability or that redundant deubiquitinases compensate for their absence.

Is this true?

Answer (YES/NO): NO